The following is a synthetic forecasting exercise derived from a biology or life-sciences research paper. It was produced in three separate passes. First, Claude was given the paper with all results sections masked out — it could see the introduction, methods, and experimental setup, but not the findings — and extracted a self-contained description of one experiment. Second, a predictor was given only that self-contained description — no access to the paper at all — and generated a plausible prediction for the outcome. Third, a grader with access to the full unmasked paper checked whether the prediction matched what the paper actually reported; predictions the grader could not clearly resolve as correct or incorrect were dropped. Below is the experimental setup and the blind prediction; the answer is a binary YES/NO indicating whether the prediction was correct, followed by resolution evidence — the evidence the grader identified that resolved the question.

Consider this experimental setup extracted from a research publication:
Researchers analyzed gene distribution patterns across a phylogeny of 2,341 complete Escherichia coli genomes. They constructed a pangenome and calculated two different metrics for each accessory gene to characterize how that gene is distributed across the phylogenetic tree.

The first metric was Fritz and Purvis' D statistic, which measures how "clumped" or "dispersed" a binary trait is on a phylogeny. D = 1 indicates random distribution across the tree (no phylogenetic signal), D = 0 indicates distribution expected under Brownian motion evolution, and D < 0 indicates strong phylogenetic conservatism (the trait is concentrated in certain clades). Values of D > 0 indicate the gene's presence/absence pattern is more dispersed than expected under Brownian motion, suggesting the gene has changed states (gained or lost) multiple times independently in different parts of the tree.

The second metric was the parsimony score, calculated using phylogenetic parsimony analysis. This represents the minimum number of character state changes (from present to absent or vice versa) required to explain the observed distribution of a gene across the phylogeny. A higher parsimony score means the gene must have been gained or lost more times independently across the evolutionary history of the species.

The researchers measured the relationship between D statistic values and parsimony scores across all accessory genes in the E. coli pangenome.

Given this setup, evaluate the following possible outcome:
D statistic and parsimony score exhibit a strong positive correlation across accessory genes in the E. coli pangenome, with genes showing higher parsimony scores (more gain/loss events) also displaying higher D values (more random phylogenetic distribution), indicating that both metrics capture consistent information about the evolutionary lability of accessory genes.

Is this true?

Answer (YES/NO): YES